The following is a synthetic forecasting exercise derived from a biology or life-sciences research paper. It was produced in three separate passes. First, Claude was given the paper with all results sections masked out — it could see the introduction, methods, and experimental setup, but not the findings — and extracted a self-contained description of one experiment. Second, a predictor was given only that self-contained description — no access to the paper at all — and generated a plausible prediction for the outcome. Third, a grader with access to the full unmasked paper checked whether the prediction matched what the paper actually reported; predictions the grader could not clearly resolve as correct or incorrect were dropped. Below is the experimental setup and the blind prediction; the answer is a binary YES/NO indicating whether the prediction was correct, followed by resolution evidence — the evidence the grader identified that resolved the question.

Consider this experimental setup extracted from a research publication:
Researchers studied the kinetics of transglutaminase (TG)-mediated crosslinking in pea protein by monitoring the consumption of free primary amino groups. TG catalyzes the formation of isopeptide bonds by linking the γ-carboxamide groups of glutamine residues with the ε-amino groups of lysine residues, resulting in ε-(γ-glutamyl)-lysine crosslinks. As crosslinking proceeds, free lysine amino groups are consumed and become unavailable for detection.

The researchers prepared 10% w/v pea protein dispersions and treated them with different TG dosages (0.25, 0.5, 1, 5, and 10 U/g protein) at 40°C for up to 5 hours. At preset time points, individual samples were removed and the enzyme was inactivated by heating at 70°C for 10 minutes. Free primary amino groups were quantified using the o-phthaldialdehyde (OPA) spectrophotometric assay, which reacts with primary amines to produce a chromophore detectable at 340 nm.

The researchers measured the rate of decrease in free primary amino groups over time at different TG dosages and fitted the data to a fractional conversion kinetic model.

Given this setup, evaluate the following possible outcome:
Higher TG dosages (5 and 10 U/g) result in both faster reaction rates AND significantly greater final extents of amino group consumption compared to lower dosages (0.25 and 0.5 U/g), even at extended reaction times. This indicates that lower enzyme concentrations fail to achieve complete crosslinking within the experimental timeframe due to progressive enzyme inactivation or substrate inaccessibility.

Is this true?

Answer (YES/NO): YES